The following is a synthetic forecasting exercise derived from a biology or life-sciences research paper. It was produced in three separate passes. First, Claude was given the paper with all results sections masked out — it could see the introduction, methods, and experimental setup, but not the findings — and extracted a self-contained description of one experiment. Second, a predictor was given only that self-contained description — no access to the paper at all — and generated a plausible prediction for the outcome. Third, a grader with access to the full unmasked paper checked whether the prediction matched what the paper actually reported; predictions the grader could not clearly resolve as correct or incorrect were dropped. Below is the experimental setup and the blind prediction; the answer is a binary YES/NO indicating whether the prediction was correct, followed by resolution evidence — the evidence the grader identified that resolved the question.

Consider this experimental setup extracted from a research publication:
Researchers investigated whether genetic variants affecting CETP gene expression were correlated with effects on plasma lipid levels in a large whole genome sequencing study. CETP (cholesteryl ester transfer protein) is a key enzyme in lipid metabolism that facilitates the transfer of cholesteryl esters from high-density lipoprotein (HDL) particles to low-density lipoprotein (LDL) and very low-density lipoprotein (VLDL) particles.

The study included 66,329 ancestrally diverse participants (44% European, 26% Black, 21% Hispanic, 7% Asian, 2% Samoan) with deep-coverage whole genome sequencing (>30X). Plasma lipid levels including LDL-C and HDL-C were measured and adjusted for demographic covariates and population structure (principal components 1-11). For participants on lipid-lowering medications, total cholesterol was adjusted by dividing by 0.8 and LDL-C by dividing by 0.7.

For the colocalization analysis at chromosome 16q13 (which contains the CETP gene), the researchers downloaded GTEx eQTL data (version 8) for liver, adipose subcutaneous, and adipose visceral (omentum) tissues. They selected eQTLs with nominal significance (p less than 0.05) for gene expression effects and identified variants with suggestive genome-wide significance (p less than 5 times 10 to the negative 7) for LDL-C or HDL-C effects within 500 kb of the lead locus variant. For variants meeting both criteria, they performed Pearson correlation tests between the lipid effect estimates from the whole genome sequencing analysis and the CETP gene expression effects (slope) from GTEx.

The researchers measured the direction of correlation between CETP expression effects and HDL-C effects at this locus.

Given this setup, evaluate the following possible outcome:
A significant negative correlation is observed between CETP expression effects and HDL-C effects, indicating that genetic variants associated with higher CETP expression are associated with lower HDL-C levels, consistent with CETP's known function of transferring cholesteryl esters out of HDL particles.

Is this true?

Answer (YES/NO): YES